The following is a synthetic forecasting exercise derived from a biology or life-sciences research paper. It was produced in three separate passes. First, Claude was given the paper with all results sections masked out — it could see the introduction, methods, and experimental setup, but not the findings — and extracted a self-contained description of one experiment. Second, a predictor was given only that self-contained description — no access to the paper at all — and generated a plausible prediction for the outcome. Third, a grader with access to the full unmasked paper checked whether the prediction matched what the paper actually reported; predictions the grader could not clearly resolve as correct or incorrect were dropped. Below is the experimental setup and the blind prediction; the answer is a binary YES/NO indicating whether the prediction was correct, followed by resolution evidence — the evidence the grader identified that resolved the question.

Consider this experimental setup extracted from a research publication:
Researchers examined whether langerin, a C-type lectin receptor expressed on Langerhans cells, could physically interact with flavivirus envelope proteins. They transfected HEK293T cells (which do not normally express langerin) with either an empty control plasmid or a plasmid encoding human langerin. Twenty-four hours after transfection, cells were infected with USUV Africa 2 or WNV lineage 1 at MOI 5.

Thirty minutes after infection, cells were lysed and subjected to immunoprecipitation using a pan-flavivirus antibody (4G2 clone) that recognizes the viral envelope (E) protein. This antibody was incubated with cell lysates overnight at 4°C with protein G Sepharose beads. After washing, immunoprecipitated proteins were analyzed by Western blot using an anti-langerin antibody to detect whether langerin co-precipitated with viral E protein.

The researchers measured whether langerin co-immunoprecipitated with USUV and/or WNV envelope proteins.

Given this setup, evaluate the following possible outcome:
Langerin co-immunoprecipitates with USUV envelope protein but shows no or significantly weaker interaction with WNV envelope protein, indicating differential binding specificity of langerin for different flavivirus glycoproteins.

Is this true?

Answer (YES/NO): NO